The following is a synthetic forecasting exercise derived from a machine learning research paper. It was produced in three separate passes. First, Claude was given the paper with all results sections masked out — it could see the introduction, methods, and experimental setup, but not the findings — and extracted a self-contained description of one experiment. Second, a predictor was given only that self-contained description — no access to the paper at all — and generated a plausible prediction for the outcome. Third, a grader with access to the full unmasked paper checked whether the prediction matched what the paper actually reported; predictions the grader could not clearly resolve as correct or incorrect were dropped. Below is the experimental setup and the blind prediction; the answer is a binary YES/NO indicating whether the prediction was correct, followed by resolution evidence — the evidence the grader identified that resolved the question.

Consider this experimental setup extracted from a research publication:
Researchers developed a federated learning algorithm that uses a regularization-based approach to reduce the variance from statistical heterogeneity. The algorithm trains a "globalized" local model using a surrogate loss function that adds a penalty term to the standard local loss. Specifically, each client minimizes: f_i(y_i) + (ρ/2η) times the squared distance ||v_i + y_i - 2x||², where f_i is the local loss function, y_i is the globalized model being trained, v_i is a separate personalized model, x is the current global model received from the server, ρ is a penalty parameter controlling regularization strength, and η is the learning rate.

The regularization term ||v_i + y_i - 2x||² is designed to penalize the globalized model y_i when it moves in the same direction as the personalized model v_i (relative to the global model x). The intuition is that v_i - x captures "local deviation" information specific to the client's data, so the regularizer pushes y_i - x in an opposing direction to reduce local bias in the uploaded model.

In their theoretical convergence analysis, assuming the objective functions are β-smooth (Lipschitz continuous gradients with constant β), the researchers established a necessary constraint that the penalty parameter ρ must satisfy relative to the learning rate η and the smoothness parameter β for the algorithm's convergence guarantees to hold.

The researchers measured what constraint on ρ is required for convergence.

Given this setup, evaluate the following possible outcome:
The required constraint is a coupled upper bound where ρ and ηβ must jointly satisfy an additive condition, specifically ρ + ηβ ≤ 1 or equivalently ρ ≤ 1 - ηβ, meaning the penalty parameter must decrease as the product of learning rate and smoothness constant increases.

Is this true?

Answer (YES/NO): NO